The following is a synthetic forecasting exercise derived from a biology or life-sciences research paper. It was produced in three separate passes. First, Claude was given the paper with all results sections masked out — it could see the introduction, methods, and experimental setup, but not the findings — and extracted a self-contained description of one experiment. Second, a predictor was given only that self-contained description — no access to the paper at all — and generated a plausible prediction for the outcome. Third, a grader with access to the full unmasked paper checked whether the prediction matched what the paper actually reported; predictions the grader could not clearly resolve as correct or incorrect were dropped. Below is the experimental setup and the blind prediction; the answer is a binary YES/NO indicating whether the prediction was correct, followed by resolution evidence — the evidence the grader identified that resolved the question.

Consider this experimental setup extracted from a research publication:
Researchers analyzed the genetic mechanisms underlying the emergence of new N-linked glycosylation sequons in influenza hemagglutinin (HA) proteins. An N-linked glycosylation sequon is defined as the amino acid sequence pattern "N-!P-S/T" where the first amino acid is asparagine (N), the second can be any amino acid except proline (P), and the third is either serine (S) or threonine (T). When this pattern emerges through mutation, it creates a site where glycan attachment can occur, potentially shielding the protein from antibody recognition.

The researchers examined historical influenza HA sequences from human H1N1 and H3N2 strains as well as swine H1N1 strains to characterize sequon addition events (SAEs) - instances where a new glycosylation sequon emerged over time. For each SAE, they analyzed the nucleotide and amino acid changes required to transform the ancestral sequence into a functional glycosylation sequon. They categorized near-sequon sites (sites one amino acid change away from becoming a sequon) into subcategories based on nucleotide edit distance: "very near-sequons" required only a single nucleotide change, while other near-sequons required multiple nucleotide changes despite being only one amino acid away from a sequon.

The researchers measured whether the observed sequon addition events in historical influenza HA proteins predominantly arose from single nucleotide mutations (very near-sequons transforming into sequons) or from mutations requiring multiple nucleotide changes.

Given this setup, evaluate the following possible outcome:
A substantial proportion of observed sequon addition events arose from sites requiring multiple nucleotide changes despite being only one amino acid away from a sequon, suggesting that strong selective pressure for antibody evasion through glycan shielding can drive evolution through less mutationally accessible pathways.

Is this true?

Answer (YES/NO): NO